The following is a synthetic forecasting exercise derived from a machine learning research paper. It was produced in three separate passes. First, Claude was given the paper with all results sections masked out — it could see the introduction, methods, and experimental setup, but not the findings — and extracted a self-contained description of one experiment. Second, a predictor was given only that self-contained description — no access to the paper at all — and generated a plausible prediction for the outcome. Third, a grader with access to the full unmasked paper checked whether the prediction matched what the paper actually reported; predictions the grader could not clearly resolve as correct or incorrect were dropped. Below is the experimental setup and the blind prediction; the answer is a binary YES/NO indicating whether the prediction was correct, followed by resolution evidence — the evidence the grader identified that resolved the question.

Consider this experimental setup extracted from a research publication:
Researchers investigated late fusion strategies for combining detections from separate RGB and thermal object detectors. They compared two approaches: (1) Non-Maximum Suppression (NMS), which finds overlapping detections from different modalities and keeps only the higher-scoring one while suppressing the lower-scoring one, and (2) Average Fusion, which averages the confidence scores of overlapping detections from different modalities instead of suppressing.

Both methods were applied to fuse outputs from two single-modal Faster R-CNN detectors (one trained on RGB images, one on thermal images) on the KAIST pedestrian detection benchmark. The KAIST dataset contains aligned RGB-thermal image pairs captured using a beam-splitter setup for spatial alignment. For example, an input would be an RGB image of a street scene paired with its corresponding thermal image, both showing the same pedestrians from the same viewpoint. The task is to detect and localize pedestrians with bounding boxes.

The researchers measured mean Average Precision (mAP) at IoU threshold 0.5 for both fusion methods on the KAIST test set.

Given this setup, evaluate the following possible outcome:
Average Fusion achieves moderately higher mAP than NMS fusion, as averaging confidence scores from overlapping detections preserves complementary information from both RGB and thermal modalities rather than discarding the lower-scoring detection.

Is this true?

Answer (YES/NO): NO